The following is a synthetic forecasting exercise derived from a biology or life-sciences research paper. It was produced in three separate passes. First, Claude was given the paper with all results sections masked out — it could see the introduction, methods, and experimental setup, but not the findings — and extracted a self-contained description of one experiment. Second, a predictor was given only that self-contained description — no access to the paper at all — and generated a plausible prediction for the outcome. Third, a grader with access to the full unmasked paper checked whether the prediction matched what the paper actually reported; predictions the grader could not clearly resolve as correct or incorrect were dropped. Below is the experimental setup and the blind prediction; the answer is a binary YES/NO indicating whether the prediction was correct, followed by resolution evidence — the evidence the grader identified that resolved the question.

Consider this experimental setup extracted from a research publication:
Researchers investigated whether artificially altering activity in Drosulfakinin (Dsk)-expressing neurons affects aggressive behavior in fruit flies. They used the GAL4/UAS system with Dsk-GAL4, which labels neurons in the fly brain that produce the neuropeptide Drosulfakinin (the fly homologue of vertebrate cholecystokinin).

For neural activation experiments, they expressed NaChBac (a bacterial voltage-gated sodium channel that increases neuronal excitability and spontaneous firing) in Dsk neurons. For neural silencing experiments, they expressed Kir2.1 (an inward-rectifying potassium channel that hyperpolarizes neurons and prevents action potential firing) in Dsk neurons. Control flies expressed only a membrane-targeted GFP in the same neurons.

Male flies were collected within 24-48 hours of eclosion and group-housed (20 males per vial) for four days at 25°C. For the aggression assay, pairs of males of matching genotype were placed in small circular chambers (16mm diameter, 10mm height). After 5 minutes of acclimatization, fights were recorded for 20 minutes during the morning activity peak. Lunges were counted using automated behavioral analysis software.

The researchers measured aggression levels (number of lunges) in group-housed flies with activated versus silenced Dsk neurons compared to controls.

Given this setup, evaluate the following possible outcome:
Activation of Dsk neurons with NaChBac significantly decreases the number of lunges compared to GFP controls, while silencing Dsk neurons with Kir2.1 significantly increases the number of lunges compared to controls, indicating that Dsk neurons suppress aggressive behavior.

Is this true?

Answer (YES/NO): NO